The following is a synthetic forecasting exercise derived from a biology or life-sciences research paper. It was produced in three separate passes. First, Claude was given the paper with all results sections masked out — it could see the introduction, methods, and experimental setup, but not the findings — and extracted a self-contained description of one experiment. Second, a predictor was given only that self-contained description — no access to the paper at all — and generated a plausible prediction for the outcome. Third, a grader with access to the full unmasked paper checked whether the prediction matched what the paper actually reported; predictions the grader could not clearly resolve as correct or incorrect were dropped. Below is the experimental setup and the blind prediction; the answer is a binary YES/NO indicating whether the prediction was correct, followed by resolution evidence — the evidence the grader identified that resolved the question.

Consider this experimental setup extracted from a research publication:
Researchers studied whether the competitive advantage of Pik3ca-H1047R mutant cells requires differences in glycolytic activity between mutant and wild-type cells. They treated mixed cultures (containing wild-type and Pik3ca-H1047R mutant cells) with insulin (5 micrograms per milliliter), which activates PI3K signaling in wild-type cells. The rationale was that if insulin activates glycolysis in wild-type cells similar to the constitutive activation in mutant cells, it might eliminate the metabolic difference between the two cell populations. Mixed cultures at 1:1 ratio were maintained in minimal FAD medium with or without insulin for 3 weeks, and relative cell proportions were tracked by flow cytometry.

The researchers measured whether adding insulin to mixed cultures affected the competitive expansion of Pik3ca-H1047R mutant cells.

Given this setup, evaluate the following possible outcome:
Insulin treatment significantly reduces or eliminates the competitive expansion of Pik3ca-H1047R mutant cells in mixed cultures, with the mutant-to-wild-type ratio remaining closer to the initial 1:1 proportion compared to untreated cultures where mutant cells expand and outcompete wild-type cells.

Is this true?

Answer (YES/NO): YES